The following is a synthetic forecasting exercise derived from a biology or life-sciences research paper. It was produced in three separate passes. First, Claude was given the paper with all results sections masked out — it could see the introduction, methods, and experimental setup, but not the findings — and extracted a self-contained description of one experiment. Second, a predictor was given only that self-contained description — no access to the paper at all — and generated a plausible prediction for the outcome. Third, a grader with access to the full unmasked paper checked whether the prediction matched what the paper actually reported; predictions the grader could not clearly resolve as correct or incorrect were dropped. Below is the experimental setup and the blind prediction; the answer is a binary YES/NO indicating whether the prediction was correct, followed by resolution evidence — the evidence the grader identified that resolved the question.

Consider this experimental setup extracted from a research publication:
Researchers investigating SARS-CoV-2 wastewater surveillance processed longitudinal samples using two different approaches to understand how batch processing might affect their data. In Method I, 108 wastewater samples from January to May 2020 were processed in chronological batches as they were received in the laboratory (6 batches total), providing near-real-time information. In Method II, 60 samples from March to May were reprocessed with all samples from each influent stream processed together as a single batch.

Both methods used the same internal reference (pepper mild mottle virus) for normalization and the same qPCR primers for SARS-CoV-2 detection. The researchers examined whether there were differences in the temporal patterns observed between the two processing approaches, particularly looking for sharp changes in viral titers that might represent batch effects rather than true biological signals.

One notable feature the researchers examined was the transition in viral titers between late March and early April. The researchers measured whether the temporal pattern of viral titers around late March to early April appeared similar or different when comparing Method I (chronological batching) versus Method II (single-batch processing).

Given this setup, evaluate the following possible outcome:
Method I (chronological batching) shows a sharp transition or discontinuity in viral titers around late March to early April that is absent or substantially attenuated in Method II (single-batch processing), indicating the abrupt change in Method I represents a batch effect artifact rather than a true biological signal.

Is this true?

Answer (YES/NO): YES